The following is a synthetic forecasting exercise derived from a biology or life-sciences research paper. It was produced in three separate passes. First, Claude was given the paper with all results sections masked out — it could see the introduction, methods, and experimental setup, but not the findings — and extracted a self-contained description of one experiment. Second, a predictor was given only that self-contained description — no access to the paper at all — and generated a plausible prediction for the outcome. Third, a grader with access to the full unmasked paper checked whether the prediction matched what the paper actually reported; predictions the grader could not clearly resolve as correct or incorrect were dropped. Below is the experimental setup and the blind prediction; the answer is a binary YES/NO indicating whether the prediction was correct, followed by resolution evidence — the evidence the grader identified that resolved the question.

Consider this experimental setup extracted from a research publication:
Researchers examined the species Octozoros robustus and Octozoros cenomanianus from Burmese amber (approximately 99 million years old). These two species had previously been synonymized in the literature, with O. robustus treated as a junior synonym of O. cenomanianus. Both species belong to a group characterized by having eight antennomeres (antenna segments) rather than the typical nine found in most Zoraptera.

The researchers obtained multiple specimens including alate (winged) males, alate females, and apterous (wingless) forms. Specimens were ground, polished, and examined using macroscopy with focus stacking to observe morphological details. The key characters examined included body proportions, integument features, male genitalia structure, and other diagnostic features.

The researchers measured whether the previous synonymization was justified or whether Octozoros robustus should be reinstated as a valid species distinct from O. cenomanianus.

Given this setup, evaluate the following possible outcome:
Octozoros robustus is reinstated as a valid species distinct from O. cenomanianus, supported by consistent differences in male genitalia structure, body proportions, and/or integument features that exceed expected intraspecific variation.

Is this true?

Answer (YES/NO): YES